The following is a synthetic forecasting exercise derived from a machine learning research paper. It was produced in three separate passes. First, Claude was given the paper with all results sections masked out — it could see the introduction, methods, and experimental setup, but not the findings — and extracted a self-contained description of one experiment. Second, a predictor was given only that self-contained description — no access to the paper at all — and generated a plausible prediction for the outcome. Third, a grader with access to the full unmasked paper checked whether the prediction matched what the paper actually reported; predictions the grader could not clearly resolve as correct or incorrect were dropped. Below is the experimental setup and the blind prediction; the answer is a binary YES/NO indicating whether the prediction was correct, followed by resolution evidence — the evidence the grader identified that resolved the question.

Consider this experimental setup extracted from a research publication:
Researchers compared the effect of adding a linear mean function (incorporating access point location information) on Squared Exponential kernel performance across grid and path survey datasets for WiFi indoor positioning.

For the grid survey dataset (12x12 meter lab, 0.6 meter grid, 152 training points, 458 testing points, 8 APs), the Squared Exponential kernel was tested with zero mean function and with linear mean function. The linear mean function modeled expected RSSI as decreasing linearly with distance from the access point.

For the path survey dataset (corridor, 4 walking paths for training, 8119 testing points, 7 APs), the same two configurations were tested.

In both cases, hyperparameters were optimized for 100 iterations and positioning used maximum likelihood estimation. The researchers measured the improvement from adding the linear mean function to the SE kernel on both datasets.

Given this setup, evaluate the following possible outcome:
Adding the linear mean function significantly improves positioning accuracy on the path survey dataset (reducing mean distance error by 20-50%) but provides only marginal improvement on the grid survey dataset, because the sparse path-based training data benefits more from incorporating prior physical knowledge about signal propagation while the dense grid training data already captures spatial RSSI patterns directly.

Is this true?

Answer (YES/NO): NO